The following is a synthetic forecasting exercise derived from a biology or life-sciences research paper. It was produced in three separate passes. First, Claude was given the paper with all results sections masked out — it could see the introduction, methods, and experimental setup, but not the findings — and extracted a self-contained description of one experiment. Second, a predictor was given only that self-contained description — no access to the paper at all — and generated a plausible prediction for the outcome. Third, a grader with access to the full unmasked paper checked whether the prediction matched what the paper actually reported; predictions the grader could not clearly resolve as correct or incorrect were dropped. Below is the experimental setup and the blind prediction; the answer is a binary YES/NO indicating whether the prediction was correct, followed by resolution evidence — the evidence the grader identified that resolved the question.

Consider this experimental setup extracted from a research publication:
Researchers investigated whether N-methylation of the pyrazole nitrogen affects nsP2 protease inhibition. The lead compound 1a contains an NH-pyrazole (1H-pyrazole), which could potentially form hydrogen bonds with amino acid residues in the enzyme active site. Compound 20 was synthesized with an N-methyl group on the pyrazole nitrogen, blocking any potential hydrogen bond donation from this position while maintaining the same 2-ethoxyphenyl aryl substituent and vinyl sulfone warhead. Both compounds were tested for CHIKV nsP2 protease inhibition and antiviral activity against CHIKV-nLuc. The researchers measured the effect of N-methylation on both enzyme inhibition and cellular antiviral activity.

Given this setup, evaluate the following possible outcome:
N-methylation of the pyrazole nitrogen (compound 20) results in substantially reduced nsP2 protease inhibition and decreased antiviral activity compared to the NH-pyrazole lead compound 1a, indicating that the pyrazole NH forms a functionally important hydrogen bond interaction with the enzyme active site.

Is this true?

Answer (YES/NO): NO